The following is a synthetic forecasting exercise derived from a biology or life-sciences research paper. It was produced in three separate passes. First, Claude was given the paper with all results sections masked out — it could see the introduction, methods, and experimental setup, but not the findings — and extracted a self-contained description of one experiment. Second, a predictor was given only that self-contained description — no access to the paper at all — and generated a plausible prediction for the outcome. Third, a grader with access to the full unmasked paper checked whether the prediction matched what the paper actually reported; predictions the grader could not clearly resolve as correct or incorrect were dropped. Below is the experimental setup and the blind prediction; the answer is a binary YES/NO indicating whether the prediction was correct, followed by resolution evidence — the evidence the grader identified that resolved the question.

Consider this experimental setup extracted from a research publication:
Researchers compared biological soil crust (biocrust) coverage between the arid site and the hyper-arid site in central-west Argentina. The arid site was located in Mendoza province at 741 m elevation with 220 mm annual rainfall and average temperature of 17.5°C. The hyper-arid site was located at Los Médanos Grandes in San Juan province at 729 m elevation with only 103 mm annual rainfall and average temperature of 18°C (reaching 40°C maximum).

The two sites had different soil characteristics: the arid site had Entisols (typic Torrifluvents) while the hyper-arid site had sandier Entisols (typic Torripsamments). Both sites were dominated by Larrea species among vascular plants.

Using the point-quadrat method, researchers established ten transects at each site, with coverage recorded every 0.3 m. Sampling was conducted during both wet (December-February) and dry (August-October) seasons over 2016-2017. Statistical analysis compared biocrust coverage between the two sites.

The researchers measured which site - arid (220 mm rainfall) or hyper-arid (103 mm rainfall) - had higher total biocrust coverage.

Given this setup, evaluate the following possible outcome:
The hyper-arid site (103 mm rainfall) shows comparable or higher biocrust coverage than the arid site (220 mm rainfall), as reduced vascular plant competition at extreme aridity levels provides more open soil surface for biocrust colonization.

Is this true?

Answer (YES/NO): NO